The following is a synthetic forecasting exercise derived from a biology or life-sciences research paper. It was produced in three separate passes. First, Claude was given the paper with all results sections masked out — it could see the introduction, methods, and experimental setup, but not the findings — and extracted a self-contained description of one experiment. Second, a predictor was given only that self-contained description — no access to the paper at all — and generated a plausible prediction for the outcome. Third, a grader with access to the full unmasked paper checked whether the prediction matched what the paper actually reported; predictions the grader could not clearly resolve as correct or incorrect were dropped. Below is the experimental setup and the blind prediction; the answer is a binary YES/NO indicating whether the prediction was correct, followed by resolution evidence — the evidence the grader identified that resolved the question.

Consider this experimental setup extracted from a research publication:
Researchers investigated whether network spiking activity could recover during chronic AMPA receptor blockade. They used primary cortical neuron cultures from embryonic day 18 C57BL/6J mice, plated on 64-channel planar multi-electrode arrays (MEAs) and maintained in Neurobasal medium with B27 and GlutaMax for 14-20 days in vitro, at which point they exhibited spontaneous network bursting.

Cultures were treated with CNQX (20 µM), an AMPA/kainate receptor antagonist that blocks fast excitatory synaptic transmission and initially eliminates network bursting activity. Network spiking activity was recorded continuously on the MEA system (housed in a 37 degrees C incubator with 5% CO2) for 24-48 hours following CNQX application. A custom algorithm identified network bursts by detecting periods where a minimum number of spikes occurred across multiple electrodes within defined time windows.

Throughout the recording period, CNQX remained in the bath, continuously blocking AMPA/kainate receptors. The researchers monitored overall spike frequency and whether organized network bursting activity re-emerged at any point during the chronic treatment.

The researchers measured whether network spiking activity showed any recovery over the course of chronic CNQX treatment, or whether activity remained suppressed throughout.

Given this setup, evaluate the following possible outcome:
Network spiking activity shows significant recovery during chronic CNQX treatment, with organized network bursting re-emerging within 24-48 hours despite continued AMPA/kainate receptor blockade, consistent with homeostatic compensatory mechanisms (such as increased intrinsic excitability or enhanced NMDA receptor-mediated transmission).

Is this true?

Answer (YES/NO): NO